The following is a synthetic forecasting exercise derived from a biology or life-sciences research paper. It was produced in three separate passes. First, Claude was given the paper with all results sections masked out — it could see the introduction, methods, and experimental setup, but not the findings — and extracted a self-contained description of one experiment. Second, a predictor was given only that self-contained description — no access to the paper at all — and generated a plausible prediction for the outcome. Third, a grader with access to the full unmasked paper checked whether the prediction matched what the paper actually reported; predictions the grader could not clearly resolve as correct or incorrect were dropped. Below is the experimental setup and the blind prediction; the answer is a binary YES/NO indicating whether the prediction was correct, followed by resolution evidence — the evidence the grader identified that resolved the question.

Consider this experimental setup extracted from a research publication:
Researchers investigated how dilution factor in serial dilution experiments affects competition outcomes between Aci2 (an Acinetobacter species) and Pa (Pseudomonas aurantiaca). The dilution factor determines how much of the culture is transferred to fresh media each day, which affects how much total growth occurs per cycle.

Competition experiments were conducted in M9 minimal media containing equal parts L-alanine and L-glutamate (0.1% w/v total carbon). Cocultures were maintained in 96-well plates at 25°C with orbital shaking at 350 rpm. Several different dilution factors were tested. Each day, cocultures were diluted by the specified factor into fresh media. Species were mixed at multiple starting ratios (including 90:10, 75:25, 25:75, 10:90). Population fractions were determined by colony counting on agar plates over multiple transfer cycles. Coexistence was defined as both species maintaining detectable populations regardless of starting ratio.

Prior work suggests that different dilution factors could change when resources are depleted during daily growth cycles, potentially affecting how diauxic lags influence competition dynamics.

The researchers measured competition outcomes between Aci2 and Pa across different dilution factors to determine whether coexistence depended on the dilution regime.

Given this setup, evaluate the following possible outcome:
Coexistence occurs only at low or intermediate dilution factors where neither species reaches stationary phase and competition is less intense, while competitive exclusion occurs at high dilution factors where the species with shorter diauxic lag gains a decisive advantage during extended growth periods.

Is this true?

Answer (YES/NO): NO